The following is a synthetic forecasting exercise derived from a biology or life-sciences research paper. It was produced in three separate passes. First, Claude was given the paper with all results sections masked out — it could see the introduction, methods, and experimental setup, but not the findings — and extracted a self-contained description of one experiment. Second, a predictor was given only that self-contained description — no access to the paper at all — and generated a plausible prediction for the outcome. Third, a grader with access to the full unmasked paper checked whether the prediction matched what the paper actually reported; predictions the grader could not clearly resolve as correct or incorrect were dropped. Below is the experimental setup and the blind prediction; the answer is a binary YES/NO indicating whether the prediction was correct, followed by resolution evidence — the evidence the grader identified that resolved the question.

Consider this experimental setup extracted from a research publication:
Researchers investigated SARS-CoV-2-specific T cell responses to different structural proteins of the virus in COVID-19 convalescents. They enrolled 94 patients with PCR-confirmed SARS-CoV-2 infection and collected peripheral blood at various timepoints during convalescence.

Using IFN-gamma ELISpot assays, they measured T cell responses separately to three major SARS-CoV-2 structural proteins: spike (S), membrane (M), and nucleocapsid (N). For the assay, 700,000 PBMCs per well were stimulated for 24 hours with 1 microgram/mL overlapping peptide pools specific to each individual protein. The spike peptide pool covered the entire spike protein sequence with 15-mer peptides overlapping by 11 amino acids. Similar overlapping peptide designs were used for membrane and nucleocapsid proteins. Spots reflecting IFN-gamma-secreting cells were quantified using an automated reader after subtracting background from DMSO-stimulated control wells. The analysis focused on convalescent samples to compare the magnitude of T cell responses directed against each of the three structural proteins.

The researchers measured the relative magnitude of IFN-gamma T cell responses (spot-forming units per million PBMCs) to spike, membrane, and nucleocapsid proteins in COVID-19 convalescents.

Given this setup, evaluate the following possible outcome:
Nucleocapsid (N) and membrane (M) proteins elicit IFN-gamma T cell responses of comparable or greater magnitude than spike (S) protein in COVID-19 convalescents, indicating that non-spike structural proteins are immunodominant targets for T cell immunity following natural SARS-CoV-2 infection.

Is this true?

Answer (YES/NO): NO